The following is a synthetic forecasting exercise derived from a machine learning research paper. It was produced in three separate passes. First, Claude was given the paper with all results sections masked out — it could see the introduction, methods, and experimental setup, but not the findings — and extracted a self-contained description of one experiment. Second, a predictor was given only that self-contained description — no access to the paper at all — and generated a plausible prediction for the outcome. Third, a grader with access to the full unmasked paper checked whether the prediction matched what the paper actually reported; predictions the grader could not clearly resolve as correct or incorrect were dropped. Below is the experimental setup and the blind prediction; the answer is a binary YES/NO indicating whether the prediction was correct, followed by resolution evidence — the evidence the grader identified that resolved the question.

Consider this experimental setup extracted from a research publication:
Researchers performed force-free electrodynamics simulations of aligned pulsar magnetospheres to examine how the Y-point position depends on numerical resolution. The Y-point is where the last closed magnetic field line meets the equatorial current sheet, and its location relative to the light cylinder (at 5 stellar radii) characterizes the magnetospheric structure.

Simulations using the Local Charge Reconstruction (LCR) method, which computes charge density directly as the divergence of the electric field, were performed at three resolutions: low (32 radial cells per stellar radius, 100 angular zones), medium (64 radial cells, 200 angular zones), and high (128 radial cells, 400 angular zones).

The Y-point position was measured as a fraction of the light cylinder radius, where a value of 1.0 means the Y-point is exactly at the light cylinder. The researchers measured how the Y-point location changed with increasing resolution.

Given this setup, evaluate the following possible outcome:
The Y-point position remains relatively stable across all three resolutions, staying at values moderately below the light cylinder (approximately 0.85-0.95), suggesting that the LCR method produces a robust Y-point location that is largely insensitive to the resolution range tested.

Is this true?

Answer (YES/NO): NO